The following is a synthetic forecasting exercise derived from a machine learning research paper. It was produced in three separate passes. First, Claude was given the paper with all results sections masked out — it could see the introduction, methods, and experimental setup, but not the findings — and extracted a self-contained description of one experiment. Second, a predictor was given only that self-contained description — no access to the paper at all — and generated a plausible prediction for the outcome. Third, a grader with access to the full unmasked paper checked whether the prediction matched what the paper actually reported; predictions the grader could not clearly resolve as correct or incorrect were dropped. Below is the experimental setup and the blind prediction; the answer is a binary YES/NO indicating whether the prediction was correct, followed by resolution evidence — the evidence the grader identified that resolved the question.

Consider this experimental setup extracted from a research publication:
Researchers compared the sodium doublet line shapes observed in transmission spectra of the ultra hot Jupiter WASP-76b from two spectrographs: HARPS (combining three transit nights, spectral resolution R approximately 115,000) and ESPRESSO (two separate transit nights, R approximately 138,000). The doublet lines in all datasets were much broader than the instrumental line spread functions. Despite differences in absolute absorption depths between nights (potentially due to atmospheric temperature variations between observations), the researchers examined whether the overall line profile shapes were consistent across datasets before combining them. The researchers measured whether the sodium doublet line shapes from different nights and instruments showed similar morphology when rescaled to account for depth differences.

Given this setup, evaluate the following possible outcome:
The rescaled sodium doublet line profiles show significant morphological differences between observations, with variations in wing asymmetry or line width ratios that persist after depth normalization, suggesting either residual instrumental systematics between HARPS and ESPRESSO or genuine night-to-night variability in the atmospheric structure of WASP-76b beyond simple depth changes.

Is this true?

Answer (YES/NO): NO